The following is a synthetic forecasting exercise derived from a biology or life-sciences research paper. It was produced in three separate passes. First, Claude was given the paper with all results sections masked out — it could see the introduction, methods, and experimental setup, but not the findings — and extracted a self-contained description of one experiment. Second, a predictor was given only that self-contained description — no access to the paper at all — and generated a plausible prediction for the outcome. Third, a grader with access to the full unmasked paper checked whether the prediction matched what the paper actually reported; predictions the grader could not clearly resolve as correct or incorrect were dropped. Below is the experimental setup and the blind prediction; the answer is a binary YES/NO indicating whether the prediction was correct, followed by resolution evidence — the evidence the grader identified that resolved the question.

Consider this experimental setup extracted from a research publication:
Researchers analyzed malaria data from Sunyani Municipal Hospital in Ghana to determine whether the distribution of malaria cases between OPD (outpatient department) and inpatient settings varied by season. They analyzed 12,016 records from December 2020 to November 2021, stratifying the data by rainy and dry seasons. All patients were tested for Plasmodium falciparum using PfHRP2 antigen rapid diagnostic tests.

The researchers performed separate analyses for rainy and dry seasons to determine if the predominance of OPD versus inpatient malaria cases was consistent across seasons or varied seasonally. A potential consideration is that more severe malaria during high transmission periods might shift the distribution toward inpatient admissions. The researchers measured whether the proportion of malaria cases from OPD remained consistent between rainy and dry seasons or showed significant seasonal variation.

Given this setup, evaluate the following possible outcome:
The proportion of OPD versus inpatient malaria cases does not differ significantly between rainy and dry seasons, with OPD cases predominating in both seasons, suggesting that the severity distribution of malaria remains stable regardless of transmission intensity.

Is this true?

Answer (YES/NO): YES